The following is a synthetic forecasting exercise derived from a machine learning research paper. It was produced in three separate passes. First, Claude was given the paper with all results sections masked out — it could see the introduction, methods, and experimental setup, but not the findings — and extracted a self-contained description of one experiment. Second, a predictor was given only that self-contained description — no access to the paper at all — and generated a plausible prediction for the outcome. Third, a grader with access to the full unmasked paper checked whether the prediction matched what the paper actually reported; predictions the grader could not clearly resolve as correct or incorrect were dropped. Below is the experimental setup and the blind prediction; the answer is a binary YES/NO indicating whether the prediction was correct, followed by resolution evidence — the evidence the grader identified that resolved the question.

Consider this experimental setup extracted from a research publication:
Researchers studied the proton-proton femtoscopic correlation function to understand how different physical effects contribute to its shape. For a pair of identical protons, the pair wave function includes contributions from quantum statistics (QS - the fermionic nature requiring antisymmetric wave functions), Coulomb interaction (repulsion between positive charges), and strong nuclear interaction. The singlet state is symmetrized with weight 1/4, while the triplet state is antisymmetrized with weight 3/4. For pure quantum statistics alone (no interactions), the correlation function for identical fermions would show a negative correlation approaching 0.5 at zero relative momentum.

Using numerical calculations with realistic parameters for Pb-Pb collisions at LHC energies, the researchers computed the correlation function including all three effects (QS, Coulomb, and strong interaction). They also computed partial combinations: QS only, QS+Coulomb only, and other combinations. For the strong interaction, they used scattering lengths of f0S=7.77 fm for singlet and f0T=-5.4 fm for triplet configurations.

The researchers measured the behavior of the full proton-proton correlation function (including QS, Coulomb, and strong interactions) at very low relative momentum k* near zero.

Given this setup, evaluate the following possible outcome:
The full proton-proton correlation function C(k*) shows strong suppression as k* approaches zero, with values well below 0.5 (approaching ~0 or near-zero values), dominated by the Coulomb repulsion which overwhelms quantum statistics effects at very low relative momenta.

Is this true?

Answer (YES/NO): YES